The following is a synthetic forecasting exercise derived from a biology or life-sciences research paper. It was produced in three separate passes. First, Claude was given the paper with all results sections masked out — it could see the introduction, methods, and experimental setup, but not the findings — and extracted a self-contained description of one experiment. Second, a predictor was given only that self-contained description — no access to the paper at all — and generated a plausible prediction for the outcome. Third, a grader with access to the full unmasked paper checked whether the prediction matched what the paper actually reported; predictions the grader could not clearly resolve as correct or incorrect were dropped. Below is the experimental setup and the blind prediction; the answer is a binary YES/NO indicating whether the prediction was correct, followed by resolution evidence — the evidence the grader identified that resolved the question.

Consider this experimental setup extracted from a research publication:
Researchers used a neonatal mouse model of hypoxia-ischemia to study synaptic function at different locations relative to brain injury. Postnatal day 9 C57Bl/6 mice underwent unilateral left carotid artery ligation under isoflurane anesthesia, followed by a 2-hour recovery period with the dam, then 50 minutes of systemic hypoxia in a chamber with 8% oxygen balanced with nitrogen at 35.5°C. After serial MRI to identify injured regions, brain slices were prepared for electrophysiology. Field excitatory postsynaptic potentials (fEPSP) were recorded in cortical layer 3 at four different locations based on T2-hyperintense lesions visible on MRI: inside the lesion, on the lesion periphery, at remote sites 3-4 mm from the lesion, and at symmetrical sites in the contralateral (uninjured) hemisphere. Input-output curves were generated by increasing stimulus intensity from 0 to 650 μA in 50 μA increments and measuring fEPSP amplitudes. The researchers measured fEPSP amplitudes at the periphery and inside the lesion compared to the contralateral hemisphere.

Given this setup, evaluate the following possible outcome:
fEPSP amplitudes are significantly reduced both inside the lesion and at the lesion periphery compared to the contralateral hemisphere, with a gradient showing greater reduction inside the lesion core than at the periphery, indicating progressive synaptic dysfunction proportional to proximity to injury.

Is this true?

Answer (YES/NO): NO